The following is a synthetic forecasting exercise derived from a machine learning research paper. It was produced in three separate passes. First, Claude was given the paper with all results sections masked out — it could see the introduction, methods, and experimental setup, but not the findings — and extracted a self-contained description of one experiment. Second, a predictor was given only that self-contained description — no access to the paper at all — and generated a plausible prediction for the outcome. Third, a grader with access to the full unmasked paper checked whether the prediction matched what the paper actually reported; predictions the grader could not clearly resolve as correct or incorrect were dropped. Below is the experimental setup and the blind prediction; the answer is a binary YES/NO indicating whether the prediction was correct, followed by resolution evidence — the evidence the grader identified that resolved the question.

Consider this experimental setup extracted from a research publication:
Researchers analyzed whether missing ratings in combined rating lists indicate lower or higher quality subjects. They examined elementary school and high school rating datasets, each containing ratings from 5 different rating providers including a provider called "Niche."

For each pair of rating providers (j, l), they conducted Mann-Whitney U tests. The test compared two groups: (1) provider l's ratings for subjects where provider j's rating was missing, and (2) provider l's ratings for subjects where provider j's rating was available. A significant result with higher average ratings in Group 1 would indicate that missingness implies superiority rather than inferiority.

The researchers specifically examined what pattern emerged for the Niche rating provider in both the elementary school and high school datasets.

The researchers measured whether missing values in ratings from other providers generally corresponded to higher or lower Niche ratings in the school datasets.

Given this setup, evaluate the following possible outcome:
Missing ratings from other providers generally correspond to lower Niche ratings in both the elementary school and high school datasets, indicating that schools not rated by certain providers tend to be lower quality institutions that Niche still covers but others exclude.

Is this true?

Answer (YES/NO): NO